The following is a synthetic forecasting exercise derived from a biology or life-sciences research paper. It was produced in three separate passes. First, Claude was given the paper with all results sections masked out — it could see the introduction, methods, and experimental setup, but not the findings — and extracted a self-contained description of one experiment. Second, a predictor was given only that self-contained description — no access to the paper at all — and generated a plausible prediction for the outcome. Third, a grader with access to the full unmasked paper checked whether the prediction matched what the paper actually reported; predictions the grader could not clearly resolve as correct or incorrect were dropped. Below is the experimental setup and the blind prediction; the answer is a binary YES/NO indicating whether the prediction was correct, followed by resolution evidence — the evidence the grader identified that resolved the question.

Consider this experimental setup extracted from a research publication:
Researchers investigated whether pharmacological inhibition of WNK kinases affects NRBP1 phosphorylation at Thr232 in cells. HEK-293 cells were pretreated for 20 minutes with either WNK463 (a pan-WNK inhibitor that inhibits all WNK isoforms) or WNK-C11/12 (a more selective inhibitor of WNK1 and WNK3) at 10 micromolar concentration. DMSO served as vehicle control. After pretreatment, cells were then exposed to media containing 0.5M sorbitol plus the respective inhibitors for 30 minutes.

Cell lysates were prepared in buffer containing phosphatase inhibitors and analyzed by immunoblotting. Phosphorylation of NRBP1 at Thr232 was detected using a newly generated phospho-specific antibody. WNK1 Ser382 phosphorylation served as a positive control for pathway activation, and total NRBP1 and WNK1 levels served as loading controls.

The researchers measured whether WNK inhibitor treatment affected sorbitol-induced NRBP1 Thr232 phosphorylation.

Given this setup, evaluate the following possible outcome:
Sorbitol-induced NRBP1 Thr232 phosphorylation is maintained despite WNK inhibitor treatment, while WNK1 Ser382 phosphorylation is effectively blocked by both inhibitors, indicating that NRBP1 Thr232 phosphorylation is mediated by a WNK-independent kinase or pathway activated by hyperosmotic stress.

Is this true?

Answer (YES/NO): NO